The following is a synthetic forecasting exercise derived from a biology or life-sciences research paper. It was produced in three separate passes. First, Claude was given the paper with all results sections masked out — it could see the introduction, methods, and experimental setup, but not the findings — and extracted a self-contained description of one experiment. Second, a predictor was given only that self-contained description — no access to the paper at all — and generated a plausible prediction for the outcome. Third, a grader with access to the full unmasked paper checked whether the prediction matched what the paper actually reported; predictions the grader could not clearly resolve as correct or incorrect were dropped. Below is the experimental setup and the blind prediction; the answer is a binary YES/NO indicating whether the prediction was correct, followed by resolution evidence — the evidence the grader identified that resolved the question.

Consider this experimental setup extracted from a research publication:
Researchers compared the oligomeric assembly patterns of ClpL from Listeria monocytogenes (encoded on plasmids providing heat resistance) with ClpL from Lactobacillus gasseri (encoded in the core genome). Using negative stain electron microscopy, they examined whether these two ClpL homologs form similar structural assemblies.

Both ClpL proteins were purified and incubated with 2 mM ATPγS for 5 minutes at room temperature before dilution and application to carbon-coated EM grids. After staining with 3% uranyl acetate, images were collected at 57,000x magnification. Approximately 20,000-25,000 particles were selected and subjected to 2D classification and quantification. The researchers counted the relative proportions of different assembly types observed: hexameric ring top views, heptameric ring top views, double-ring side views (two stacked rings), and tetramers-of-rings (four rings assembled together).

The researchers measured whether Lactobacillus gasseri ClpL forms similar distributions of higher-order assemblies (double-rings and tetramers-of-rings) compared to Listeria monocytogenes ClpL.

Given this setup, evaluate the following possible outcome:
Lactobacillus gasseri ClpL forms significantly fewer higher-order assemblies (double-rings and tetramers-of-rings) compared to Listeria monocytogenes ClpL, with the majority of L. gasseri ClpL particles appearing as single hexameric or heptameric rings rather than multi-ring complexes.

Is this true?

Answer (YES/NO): YES